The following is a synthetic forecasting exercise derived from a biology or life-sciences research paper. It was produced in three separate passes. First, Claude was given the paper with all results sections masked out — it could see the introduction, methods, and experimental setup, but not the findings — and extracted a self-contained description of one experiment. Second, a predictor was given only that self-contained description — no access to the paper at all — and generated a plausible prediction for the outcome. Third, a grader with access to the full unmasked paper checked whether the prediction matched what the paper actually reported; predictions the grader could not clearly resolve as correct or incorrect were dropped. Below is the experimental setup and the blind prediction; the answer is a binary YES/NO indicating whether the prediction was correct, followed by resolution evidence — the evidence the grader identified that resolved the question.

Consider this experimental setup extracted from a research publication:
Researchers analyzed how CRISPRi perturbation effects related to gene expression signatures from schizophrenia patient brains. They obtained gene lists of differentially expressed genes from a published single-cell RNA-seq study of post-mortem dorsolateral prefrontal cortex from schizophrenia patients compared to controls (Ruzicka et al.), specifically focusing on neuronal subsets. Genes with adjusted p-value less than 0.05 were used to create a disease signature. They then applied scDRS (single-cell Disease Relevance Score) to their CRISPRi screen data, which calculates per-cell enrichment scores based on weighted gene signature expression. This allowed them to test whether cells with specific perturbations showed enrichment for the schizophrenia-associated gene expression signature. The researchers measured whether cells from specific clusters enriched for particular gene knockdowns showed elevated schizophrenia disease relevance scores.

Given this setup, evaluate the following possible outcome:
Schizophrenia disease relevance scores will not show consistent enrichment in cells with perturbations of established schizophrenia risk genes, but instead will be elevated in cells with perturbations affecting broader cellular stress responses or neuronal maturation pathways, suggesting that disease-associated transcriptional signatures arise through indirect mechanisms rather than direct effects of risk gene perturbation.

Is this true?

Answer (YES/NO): YES